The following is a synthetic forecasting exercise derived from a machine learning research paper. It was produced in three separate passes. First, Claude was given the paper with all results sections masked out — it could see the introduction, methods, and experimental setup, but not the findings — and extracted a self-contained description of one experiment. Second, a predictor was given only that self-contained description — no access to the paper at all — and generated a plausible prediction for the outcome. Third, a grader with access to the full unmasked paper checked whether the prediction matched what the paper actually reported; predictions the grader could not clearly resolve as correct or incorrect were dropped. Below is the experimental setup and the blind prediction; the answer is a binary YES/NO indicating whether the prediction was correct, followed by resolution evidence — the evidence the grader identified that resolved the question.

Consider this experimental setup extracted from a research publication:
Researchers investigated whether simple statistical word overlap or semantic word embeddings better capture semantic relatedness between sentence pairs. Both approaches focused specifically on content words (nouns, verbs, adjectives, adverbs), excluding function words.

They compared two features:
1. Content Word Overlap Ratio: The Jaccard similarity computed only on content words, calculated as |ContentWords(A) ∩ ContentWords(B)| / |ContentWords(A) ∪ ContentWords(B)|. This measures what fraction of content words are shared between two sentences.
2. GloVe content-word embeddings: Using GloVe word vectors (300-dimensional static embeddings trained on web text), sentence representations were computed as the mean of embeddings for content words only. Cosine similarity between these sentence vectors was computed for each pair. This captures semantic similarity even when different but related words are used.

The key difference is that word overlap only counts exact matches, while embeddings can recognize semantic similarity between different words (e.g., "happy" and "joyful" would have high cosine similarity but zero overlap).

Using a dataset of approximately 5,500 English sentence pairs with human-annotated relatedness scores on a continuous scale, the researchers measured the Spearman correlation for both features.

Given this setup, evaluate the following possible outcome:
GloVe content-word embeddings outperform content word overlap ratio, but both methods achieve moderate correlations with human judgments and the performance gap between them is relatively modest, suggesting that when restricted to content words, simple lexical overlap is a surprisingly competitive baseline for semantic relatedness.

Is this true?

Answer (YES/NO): NO